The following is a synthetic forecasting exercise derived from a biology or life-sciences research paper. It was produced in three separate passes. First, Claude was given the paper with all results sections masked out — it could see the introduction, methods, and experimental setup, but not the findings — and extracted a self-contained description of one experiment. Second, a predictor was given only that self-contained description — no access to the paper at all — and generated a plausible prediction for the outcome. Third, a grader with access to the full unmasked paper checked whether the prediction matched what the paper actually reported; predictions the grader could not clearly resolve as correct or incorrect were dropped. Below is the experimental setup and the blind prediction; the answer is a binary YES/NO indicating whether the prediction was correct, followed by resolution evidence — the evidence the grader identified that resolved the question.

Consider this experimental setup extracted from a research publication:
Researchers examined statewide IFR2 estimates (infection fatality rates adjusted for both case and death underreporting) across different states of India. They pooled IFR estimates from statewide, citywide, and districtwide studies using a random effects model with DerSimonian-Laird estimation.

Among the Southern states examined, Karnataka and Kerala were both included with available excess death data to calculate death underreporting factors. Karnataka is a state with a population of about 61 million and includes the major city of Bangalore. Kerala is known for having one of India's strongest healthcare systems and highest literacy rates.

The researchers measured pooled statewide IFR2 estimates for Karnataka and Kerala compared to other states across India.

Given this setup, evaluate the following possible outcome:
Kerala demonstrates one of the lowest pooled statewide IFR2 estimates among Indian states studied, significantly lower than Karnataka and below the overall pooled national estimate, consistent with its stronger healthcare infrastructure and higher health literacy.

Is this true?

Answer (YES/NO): NO